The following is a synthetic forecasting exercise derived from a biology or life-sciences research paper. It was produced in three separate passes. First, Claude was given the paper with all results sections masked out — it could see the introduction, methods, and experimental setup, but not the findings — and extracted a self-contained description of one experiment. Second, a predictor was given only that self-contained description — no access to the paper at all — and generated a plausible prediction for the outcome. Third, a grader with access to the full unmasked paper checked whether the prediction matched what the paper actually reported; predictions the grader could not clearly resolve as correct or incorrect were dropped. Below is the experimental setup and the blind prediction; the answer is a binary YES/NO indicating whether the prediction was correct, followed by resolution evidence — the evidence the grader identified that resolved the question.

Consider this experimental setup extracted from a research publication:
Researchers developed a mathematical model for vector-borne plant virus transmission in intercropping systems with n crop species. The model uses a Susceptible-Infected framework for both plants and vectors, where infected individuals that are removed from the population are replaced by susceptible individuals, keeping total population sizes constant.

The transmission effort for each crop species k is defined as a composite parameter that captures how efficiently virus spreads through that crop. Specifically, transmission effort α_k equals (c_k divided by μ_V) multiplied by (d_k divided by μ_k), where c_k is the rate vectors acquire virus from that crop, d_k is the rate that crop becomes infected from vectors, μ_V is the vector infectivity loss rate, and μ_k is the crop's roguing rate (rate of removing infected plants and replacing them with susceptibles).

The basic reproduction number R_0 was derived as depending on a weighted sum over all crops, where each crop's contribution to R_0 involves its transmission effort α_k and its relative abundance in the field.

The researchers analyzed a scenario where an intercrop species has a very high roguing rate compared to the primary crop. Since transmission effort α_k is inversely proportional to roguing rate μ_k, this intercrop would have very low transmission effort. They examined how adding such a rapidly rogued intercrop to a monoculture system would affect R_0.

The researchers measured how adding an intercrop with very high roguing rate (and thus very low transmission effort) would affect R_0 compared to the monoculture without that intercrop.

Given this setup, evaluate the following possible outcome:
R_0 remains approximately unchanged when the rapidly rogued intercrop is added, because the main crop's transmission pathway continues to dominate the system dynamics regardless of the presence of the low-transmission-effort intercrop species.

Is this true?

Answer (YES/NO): NO